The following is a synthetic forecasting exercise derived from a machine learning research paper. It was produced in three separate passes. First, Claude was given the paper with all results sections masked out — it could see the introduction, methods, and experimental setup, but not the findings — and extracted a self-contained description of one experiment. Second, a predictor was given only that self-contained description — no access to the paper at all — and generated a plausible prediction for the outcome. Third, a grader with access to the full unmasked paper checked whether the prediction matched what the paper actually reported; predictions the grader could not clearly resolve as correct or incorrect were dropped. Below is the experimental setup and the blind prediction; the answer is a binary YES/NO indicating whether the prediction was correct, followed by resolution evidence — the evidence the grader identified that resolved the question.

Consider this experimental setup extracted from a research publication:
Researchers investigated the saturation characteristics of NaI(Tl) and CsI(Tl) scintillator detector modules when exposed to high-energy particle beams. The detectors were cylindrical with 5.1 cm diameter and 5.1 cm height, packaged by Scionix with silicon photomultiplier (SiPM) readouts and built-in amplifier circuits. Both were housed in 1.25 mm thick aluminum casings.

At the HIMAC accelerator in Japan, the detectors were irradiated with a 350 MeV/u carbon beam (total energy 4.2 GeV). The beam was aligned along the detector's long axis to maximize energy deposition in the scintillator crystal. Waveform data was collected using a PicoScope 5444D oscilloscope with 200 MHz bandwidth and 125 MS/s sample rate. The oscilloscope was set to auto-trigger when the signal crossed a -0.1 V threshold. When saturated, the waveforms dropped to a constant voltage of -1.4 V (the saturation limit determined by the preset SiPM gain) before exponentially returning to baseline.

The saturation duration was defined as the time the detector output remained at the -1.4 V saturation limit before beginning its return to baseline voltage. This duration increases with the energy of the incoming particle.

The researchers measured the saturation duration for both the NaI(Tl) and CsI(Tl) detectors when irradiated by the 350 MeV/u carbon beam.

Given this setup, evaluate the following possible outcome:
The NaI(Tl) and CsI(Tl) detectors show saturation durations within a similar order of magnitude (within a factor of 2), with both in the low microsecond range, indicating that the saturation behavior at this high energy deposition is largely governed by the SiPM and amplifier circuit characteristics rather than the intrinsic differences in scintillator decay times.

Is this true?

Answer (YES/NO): NO